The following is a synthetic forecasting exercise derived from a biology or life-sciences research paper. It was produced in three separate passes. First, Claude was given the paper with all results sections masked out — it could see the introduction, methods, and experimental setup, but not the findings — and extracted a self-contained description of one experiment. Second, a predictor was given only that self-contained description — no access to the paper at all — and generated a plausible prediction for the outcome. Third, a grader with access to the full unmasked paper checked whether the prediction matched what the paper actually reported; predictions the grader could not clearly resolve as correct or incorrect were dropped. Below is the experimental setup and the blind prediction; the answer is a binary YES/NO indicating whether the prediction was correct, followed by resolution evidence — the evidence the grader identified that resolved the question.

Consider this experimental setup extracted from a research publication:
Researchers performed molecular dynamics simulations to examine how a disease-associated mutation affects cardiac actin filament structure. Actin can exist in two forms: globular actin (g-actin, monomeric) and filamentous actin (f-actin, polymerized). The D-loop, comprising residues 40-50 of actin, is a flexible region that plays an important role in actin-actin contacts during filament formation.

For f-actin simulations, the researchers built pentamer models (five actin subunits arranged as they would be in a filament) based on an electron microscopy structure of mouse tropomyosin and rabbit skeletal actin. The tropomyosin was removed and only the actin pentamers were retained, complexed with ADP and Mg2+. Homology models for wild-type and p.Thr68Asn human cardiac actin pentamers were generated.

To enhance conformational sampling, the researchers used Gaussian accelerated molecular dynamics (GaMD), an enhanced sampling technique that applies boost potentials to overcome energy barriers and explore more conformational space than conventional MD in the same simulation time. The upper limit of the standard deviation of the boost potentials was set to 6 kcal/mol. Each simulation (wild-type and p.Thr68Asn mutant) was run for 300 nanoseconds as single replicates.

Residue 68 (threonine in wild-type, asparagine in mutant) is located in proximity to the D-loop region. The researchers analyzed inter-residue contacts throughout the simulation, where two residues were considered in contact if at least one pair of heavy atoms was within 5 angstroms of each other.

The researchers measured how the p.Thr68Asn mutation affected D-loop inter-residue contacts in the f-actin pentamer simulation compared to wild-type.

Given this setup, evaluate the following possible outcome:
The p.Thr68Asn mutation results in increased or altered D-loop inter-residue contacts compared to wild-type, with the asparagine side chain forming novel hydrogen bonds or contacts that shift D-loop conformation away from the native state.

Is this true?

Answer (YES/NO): NO